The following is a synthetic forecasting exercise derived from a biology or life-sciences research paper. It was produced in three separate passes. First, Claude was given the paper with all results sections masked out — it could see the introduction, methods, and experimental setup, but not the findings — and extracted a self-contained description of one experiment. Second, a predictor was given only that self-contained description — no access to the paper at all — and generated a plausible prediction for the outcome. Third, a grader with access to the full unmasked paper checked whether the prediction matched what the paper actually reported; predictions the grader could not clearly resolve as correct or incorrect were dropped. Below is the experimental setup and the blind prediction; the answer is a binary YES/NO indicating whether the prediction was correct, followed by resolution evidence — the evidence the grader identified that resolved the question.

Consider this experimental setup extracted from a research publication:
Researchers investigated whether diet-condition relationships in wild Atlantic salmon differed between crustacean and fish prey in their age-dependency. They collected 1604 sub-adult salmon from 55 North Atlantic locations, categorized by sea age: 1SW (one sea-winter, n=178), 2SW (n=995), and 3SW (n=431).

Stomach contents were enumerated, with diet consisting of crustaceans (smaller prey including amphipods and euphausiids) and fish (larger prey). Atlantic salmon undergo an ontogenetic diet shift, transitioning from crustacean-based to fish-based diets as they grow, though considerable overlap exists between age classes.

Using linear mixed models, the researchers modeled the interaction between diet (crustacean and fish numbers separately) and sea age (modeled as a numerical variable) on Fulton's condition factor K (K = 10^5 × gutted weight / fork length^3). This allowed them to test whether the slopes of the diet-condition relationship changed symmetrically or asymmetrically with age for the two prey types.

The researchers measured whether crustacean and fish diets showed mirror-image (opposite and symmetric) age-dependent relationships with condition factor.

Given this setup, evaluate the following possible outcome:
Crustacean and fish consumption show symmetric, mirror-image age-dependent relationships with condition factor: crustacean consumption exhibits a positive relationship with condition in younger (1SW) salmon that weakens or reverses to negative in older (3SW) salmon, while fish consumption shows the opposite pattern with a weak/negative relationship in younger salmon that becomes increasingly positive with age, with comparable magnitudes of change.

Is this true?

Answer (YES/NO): NO